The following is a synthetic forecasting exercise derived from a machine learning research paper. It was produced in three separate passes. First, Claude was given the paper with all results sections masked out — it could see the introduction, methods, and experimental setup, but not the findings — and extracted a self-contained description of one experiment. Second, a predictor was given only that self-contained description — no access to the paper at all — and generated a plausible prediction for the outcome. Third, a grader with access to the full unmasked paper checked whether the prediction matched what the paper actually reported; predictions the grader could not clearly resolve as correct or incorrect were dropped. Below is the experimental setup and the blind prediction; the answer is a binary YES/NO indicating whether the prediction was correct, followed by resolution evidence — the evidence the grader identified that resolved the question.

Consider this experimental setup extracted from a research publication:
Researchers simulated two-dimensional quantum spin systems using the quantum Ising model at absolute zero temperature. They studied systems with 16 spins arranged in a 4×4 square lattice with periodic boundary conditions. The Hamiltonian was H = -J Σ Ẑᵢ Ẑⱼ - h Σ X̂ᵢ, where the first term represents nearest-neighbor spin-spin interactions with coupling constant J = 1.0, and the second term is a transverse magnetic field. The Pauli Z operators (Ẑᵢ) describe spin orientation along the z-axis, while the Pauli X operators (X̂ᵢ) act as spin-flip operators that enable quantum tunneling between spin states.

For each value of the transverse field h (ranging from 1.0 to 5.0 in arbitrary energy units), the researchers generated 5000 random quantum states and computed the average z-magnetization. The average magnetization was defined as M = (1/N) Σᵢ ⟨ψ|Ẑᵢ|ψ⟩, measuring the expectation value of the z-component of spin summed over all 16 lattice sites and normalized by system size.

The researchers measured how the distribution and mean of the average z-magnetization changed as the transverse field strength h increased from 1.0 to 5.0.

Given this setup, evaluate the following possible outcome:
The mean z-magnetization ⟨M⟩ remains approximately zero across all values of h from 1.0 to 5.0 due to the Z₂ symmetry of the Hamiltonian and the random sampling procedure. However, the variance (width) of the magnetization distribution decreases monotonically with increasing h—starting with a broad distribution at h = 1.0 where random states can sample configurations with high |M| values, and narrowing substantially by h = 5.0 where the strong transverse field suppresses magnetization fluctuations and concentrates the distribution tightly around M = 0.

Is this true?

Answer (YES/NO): NO